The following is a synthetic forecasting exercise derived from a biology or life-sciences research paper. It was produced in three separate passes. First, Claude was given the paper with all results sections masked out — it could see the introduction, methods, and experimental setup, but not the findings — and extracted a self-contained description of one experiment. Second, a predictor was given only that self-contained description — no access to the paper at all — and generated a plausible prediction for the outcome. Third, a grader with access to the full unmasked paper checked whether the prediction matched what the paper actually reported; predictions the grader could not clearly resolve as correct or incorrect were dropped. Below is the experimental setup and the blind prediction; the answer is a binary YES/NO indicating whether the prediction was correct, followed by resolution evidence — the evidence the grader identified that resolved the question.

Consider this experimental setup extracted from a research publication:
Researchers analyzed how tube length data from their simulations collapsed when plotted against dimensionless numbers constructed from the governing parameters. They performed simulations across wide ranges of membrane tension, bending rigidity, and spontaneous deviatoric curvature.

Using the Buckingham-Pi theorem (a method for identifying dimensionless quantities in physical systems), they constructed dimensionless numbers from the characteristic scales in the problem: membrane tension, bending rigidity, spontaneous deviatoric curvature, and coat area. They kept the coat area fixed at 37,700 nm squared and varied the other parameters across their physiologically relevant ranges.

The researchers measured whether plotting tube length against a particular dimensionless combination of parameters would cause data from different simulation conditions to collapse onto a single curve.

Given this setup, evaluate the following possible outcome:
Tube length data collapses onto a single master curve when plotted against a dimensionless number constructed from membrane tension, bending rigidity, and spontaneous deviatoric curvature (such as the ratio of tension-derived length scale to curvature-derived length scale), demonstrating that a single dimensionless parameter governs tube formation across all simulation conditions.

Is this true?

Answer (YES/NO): YES